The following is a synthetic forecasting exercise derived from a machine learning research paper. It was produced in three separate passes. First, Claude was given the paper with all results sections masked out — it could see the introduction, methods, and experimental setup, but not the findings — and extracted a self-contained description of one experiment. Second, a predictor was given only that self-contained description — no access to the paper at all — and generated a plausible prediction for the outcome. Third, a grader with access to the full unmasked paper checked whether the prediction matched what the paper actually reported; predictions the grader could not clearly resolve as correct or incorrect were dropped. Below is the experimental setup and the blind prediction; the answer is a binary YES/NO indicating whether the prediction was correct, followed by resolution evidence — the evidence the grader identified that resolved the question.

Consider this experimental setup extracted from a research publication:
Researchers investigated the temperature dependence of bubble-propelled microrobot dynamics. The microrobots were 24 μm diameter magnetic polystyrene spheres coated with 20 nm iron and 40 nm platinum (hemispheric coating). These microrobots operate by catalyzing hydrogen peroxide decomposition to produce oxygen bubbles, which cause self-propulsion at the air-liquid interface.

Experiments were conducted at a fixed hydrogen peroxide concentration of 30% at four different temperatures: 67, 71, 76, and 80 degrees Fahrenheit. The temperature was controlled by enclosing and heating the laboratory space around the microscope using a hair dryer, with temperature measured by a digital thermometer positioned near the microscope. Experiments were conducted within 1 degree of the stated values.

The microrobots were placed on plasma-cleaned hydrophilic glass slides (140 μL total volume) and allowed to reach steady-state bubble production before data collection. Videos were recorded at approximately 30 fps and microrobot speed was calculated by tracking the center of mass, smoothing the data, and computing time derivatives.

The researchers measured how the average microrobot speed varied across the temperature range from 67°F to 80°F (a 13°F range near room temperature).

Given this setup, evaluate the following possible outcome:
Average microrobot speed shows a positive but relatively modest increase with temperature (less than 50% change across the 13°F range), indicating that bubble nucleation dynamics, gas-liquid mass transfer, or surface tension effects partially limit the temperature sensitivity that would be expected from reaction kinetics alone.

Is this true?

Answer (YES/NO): NO